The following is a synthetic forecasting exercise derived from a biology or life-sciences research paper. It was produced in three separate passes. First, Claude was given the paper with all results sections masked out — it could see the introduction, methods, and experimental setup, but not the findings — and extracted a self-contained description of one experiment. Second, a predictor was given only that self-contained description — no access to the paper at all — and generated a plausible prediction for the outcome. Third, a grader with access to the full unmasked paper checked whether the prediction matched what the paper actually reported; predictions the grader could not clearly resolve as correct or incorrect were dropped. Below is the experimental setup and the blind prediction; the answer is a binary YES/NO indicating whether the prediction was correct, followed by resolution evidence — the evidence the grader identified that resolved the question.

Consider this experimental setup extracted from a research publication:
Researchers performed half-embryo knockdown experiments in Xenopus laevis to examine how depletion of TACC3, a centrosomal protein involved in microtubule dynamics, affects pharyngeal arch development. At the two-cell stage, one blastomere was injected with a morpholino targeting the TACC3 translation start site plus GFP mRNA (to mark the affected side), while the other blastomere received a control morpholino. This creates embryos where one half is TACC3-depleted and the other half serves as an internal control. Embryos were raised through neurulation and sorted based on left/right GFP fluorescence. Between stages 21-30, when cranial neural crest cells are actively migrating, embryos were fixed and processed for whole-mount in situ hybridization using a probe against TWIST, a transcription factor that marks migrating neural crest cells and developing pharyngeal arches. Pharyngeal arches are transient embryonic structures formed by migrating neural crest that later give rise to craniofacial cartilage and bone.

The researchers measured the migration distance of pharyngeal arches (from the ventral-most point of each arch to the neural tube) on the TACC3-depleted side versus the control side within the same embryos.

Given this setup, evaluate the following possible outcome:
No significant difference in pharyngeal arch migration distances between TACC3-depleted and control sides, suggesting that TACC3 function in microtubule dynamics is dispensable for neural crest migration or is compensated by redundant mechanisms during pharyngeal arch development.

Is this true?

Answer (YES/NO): YES